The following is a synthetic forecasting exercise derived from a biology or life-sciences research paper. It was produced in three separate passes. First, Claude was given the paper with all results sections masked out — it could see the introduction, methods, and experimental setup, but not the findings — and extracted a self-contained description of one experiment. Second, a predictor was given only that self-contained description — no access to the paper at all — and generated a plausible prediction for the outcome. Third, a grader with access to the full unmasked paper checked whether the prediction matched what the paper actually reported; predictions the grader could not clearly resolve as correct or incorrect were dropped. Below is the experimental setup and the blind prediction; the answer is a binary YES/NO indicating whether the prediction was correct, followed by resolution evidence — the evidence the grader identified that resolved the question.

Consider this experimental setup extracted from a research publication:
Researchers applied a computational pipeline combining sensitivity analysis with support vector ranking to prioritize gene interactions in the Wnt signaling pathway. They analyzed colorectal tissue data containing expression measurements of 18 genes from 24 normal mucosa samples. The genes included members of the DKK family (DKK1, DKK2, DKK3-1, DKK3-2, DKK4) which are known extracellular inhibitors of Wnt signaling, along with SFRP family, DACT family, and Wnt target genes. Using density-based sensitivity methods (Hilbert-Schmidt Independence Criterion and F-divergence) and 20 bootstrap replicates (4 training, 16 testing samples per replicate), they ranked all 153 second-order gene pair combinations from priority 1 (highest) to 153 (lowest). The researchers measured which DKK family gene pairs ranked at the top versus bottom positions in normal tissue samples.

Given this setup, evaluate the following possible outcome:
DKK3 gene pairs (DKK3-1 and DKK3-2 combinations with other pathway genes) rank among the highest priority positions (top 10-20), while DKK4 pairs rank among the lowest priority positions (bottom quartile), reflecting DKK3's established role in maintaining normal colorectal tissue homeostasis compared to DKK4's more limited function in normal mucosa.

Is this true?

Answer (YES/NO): NO